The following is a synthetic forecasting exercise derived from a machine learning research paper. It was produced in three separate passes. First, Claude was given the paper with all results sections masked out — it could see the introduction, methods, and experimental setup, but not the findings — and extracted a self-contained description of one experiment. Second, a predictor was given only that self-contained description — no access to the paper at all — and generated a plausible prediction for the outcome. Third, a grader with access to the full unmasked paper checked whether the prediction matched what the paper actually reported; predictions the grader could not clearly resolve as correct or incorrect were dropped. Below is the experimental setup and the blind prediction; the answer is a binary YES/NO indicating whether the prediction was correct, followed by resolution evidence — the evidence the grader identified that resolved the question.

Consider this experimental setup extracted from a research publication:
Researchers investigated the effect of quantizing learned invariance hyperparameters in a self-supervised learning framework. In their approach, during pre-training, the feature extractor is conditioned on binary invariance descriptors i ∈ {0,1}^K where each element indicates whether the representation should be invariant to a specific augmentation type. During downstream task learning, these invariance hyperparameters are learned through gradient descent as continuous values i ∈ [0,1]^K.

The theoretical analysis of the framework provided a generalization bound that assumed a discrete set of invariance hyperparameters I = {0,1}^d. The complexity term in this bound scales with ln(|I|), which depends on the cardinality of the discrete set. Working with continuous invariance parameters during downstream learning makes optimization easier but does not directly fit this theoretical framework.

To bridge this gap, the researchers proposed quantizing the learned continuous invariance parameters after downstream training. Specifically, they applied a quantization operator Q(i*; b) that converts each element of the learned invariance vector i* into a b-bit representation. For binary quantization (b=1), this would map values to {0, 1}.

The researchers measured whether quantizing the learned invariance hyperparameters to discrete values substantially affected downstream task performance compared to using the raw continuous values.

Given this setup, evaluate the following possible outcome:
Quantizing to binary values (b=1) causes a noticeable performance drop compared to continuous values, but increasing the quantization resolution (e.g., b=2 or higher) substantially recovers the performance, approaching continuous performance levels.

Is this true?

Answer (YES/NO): NO